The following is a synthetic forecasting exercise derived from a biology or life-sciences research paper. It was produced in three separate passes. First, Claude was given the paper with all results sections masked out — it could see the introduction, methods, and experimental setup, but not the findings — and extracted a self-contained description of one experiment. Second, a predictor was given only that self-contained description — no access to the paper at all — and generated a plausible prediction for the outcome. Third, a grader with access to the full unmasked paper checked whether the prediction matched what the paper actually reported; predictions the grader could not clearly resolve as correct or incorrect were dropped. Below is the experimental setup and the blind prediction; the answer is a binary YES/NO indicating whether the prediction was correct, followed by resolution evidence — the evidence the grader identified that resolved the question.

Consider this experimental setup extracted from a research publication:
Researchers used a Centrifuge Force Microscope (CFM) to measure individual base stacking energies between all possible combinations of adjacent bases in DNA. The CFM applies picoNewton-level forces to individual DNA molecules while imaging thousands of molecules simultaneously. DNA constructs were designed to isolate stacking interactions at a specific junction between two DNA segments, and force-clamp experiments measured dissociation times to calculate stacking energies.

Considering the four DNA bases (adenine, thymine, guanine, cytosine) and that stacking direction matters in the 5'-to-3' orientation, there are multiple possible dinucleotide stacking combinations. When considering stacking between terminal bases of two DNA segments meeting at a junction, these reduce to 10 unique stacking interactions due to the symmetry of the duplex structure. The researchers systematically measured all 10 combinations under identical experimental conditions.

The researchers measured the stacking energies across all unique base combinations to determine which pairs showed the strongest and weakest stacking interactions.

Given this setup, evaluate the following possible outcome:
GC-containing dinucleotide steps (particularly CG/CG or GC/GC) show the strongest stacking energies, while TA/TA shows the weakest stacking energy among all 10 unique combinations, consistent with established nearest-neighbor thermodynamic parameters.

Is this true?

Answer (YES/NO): NO